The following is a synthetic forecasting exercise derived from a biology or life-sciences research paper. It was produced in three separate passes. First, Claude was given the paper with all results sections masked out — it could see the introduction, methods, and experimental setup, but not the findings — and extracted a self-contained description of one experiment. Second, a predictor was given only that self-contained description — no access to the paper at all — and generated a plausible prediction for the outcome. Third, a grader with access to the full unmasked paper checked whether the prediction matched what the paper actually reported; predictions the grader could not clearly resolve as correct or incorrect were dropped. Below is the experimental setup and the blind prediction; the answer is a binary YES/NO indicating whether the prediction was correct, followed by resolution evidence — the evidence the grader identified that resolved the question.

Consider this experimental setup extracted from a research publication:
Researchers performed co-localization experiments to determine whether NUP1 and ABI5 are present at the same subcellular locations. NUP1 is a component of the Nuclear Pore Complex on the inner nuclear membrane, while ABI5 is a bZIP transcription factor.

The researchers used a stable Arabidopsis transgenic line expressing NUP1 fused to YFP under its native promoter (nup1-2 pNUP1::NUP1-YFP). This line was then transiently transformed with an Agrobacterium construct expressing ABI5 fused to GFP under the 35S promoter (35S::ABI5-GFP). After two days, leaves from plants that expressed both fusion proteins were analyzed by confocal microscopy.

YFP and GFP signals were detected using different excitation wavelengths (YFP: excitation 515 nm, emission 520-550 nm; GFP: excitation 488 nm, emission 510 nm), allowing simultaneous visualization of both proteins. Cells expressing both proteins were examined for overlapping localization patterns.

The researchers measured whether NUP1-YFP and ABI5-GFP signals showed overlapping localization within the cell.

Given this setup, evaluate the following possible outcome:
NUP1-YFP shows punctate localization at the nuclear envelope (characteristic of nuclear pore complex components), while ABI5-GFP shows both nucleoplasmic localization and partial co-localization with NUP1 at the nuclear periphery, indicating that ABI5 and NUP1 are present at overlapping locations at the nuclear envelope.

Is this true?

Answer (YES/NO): YES